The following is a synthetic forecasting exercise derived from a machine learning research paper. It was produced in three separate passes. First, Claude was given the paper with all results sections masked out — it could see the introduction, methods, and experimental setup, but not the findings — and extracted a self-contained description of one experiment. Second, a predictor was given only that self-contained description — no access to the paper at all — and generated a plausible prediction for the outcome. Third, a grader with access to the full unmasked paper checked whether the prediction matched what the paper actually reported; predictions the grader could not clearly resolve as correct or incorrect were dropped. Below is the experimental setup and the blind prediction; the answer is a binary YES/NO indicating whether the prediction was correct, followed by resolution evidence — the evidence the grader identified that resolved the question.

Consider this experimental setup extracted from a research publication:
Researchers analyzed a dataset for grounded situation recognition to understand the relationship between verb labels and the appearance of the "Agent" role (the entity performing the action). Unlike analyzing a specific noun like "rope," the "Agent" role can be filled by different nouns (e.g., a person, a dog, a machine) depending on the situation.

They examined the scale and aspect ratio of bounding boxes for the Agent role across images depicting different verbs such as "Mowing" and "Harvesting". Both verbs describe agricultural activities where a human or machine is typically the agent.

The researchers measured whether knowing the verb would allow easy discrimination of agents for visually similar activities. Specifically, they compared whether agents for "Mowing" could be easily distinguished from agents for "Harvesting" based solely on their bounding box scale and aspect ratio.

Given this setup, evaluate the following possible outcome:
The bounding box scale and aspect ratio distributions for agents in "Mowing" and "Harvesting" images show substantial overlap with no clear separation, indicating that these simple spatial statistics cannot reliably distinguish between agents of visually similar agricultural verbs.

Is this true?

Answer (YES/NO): YES